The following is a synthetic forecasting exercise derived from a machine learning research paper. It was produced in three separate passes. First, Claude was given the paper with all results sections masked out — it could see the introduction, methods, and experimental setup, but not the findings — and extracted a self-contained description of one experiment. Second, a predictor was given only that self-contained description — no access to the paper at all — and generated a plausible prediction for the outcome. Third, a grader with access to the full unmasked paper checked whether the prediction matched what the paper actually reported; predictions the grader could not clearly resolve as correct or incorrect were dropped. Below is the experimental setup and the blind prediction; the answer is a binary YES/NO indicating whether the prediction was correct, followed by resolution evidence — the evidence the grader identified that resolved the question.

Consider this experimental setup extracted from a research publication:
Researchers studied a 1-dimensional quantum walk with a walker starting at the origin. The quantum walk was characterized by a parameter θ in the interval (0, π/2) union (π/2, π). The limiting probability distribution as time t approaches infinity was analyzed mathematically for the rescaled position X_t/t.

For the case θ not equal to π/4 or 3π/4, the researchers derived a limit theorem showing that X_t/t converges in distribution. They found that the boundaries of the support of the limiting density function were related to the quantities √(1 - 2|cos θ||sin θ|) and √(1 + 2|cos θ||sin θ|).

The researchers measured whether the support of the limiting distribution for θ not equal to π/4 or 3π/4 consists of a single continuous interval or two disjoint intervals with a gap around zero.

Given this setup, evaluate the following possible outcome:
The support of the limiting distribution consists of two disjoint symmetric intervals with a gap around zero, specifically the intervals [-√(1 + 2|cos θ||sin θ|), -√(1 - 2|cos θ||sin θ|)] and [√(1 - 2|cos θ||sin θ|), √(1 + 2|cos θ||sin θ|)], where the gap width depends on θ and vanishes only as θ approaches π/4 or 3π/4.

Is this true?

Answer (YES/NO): YES